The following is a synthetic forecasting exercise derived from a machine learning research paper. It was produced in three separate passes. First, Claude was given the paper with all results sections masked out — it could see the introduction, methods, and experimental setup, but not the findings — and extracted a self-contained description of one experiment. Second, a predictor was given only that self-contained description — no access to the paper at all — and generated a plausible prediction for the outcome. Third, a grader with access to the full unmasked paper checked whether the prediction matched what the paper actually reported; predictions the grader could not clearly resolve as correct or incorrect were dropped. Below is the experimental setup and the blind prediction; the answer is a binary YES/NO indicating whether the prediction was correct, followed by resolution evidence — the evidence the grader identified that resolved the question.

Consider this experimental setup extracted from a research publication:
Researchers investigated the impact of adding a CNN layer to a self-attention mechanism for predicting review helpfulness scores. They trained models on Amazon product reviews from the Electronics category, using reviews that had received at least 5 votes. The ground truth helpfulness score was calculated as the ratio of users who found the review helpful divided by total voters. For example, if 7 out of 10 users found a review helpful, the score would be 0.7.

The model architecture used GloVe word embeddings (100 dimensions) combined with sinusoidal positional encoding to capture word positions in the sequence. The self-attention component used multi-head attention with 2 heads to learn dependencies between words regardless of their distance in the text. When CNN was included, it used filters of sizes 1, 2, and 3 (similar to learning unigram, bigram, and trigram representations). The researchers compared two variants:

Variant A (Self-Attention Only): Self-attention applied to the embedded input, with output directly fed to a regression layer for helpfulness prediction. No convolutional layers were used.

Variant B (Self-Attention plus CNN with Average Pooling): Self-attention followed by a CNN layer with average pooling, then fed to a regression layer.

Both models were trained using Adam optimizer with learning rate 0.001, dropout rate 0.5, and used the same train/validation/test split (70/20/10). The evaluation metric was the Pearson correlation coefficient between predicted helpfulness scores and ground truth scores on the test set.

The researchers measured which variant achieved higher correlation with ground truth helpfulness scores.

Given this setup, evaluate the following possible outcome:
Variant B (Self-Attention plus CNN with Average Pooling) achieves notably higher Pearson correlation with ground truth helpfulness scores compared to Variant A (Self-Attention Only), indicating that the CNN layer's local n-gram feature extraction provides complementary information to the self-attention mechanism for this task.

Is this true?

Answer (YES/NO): NO